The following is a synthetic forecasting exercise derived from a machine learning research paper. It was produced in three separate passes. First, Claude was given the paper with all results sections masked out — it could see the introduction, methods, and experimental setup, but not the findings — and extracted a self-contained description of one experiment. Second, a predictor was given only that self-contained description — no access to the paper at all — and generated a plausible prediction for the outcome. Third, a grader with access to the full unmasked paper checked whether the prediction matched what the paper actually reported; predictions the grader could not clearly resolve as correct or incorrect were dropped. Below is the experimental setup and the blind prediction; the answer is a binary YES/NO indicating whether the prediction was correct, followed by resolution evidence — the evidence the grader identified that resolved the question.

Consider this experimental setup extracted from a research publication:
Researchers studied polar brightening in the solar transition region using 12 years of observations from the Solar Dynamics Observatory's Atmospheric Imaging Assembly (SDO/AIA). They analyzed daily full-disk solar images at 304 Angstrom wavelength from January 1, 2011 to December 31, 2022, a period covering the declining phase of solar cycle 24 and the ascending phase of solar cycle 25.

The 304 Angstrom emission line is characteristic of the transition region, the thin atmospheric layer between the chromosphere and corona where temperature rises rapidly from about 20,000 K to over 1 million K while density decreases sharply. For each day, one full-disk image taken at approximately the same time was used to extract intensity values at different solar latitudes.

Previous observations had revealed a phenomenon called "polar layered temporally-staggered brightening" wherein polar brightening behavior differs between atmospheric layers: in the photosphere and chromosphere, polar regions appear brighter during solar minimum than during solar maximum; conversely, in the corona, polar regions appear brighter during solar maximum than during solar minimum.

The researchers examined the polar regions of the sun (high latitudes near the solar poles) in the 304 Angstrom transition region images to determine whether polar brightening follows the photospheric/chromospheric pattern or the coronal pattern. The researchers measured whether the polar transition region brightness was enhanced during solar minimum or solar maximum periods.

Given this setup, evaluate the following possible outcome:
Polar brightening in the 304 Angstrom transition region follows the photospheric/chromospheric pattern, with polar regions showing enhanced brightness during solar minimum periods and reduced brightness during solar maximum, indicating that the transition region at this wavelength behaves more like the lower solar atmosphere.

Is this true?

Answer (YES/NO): NO